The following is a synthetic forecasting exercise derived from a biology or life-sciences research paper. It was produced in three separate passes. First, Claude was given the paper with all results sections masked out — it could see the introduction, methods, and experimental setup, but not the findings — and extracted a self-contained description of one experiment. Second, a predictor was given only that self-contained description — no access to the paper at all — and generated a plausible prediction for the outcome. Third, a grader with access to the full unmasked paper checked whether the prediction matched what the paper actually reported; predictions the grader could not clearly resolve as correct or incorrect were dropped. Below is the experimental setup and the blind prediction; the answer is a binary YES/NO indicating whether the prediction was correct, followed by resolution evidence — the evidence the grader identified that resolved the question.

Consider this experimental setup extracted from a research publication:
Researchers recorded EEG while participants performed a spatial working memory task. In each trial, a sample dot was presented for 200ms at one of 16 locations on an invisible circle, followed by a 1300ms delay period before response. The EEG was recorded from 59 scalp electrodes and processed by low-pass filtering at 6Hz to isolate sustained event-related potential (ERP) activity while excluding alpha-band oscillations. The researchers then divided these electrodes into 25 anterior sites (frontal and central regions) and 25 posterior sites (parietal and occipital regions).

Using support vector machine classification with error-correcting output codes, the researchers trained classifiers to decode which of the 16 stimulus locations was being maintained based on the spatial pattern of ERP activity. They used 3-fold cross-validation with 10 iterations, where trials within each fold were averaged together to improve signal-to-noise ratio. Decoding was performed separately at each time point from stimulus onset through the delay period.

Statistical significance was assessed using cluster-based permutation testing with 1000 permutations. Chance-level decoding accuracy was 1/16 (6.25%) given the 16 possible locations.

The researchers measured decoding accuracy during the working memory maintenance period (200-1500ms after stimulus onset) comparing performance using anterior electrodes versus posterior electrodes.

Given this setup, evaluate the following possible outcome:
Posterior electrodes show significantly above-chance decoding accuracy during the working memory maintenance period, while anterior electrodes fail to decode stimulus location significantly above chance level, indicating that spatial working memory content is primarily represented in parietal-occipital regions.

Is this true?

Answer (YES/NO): NO